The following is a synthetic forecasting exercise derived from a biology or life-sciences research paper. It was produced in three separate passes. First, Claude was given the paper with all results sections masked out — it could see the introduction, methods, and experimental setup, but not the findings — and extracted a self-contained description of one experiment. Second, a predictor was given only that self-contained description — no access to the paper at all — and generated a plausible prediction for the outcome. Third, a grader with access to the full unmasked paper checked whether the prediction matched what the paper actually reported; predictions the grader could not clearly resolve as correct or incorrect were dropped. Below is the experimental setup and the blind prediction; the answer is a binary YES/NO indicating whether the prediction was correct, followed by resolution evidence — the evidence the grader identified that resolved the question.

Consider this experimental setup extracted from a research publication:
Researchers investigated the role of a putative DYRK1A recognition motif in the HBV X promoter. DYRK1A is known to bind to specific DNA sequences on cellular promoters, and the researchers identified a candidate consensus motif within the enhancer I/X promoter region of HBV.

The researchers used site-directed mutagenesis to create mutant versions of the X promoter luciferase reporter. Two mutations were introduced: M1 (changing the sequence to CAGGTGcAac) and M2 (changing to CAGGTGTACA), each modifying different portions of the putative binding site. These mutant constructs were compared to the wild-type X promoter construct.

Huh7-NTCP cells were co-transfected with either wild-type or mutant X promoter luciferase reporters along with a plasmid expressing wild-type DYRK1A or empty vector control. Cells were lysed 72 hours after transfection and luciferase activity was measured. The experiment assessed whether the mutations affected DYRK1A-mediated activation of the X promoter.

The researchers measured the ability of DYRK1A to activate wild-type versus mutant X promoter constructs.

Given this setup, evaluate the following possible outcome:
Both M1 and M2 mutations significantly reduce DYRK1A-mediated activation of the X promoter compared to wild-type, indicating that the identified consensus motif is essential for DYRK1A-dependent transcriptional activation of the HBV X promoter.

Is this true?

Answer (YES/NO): YES